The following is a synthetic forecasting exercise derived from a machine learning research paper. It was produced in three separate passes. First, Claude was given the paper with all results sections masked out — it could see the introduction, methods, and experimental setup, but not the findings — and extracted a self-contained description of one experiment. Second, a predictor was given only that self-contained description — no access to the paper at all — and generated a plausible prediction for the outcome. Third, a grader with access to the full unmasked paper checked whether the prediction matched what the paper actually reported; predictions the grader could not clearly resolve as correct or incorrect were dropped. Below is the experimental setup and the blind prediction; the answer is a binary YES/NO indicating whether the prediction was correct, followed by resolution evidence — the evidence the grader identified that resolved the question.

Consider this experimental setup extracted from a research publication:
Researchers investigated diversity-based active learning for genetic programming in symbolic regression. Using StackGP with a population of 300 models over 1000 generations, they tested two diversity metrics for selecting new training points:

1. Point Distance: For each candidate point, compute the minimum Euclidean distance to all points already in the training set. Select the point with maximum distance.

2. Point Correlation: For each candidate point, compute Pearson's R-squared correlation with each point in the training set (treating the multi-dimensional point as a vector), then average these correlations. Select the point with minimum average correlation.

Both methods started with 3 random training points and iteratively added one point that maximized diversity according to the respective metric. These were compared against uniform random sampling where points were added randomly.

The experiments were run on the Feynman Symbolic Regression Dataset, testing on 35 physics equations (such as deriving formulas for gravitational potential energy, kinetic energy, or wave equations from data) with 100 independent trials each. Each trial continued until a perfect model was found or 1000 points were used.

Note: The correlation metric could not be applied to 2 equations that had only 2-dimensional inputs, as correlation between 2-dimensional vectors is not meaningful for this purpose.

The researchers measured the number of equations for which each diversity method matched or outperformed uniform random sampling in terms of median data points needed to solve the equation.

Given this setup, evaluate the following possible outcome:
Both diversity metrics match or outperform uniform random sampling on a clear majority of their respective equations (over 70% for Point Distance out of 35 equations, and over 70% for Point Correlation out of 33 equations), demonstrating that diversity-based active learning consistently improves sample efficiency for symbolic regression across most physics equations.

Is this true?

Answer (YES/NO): YES